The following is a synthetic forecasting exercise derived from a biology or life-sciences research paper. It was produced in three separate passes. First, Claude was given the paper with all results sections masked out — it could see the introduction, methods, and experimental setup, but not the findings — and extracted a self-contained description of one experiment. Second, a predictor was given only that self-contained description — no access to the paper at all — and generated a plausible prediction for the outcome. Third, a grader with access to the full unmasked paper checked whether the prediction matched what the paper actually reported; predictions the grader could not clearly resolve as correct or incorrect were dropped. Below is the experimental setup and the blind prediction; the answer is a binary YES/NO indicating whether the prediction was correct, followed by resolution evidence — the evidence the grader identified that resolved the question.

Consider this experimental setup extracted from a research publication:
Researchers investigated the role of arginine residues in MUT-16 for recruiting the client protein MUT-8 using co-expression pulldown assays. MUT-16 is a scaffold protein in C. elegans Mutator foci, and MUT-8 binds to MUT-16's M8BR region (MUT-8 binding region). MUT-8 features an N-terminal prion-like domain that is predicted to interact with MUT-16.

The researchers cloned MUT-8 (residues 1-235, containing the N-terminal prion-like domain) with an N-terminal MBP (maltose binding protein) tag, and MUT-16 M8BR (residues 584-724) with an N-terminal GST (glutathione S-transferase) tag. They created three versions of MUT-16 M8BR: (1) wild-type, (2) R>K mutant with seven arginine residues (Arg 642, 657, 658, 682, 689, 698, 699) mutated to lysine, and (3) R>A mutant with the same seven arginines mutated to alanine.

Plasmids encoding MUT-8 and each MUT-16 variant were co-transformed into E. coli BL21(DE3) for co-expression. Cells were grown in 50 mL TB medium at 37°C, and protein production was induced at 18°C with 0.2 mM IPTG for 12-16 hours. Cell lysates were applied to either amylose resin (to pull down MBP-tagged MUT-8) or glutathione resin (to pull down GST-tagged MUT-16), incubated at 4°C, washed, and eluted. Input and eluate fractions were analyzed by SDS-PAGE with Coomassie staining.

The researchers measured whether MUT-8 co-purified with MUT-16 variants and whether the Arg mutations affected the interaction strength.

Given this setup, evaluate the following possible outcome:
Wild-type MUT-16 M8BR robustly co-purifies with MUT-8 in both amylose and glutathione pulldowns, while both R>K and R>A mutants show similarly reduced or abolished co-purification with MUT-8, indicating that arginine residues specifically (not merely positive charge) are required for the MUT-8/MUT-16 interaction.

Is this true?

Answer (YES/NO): NO